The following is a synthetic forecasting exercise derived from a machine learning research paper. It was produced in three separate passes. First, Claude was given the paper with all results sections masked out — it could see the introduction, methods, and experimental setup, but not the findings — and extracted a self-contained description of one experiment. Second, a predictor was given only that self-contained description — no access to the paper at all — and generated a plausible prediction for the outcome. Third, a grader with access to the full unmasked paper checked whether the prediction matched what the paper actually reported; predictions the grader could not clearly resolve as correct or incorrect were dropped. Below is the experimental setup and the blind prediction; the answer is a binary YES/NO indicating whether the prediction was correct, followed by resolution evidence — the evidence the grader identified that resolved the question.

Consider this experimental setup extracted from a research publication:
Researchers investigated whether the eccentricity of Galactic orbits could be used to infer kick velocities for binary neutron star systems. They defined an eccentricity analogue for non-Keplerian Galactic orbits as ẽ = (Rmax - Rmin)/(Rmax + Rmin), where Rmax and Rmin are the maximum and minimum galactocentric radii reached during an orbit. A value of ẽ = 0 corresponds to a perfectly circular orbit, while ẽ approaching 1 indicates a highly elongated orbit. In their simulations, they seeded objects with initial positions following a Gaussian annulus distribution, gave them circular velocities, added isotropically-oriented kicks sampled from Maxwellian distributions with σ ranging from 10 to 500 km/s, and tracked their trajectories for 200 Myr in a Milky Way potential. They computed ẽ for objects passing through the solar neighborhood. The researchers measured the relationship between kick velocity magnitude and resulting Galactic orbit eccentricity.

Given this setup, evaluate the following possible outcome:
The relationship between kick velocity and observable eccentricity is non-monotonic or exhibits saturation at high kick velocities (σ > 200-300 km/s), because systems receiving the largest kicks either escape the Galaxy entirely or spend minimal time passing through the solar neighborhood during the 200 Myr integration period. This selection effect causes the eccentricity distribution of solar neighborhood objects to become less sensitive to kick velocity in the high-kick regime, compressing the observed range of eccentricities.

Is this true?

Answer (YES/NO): NO